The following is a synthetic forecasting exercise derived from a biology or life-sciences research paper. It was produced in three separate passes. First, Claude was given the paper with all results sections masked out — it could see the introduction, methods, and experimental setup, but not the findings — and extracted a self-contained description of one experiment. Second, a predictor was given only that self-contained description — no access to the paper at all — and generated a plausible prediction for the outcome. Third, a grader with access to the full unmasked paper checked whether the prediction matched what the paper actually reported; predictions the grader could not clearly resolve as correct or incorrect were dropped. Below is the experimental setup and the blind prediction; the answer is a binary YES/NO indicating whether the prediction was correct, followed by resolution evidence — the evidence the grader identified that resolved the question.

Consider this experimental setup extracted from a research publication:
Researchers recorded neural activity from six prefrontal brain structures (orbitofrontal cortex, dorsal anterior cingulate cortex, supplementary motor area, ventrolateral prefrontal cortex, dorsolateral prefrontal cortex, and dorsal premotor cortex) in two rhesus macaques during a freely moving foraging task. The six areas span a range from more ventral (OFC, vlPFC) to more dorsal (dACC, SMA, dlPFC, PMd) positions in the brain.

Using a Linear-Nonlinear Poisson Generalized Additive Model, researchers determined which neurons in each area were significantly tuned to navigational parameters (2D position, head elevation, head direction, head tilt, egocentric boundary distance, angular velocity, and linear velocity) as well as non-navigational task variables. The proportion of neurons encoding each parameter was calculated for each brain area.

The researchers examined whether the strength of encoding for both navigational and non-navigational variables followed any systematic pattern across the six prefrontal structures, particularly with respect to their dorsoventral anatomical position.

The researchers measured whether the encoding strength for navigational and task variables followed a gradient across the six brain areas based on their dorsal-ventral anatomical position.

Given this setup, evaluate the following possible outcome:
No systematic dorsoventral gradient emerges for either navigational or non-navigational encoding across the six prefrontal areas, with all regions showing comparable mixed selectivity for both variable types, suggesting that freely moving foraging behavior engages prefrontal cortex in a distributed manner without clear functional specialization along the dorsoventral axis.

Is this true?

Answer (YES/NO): NO